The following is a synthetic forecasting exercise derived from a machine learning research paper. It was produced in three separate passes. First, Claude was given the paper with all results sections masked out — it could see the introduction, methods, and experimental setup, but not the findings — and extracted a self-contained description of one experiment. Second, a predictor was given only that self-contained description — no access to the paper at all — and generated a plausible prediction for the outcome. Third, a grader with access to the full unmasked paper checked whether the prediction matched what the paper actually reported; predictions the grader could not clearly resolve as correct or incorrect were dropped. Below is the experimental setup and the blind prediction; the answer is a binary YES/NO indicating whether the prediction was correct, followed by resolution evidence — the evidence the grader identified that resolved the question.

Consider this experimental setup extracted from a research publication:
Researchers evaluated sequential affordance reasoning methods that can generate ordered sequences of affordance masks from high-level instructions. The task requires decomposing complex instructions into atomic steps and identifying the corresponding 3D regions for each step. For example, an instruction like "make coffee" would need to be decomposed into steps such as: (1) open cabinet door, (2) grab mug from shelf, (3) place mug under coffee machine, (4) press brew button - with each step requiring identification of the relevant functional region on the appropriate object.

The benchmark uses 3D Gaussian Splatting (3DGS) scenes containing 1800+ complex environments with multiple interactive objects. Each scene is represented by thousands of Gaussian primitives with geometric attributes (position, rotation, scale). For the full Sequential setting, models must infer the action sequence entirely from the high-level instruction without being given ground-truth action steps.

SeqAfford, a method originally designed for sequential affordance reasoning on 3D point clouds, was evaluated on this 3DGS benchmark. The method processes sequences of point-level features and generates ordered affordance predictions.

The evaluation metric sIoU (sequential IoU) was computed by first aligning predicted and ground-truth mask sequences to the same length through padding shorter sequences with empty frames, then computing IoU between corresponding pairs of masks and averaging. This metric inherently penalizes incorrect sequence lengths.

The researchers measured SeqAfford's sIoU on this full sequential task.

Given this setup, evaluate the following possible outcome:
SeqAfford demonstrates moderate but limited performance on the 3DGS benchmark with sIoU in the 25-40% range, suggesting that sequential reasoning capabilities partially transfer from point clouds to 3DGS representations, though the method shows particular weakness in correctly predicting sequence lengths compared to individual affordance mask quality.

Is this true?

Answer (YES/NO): NO